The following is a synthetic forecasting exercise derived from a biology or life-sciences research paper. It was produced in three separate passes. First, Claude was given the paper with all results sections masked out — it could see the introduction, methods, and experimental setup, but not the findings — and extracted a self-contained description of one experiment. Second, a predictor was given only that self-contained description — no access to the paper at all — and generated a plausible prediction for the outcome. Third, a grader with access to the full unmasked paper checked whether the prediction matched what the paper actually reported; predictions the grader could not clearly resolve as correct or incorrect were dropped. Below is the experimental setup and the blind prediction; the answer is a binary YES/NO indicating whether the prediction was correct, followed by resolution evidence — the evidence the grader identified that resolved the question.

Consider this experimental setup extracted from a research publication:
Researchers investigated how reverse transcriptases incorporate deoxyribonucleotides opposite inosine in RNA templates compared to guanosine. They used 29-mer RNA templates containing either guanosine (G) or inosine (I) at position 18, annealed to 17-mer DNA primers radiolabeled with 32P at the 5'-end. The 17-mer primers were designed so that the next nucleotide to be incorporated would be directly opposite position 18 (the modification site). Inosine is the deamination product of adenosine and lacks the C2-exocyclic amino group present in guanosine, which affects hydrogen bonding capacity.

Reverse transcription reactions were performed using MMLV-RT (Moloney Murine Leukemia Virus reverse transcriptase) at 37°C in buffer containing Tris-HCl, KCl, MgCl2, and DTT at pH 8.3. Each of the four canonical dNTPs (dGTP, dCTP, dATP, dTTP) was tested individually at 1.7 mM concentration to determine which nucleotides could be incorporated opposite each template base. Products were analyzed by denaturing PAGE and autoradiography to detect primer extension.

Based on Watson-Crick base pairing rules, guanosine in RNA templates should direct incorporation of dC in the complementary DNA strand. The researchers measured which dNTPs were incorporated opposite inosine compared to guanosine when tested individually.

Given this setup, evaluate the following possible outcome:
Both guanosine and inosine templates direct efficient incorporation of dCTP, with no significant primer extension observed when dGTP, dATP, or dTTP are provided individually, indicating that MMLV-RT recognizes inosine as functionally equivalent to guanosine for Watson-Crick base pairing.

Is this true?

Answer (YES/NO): NO